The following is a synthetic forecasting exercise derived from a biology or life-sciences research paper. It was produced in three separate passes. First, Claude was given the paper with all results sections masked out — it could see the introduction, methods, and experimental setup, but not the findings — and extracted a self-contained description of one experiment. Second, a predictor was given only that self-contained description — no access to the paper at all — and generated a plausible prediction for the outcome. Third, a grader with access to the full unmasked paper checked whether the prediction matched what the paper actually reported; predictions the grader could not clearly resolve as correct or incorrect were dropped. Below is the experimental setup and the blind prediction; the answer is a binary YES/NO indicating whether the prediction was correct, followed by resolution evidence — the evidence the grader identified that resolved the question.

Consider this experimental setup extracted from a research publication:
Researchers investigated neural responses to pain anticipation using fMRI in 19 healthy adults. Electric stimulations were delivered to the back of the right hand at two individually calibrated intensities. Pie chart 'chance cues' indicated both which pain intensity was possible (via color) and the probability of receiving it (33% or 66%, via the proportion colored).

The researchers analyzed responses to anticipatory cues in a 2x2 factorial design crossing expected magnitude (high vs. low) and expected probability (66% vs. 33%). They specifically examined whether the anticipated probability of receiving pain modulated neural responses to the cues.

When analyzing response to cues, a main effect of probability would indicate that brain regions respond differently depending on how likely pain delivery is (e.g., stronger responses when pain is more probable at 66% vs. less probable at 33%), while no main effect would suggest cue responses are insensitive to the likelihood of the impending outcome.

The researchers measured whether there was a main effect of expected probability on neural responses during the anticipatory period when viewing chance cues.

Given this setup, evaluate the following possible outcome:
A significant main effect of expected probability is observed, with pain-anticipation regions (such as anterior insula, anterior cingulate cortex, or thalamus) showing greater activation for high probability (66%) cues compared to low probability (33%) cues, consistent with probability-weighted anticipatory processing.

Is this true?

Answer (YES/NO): NO